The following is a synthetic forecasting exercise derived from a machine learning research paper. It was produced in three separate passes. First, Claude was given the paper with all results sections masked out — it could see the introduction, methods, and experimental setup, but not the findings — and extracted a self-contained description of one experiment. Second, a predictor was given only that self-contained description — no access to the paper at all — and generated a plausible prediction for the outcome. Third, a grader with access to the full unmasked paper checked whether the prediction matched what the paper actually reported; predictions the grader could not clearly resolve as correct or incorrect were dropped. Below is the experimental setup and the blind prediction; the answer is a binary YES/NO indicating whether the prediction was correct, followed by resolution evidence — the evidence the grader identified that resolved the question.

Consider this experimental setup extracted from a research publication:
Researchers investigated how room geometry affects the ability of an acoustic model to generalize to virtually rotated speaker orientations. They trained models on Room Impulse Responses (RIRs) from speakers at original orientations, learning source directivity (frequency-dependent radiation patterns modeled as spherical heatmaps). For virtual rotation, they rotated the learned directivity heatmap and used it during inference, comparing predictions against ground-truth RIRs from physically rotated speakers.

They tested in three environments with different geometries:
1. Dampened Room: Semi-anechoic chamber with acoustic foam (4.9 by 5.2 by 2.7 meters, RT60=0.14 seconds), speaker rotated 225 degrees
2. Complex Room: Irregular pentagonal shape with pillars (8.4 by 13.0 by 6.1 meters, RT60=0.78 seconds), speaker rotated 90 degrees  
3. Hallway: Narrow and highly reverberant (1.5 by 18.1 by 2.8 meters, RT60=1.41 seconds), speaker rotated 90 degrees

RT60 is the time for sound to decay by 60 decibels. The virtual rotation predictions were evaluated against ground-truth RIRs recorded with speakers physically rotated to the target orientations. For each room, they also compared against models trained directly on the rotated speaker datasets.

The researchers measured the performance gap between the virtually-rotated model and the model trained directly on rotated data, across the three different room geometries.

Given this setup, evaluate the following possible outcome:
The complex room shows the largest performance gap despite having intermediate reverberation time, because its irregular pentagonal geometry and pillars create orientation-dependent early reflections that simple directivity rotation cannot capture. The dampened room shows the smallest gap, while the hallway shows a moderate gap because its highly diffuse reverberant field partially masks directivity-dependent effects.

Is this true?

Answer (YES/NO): NO